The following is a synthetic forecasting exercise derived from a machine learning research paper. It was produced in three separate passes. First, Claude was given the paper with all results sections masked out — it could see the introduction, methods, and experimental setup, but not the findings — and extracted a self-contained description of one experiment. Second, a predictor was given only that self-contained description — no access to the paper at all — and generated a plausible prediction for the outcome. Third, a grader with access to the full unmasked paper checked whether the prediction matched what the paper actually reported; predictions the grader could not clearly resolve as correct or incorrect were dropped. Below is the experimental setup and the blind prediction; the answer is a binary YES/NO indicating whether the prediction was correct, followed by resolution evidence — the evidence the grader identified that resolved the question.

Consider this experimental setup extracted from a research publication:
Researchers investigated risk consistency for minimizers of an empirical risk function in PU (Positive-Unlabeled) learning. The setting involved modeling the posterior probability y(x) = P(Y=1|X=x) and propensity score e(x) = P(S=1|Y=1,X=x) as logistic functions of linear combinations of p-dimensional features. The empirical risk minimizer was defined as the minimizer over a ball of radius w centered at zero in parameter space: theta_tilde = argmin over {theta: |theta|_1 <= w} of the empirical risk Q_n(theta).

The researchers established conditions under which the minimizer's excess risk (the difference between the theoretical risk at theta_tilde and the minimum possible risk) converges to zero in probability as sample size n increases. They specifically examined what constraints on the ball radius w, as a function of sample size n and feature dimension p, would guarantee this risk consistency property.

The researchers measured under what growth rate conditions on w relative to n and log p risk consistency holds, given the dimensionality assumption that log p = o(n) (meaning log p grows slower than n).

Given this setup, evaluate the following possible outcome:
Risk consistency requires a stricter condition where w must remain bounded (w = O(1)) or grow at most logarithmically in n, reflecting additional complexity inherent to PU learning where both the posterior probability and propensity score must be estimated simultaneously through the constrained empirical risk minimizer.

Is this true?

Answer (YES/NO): NO